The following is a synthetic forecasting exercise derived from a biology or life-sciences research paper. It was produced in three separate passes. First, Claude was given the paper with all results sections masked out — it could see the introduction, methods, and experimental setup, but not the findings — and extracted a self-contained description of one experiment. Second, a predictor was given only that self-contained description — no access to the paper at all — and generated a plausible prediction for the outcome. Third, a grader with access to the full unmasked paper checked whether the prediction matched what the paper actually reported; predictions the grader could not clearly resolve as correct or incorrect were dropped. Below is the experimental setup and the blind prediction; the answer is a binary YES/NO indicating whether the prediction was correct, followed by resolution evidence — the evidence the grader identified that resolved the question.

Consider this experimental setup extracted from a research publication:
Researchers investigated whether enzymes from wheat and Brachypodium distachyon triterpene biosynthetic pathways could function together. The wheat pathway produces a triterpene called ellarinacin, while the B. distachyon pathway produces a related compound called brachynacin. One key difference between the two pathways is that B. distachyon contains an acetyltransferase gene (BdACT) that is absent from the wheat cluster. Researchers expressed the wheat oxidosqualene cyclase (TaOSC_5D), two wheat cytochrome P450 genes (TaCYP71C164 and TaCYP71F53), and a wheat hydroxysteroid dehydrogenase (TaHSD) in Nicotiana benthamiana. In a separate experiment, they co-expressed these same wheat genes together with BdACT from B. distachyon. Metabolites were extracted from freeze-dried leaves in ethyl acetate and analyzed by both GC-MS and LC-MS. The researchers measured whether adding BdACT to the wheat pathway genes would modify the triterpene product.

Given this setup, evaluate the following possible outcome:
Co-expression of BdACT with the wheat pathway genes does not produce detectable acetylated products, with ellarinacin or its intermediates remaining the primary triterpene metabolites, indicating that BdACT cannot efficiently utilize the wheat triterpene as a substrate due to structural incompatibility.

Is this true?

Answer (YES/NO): NO